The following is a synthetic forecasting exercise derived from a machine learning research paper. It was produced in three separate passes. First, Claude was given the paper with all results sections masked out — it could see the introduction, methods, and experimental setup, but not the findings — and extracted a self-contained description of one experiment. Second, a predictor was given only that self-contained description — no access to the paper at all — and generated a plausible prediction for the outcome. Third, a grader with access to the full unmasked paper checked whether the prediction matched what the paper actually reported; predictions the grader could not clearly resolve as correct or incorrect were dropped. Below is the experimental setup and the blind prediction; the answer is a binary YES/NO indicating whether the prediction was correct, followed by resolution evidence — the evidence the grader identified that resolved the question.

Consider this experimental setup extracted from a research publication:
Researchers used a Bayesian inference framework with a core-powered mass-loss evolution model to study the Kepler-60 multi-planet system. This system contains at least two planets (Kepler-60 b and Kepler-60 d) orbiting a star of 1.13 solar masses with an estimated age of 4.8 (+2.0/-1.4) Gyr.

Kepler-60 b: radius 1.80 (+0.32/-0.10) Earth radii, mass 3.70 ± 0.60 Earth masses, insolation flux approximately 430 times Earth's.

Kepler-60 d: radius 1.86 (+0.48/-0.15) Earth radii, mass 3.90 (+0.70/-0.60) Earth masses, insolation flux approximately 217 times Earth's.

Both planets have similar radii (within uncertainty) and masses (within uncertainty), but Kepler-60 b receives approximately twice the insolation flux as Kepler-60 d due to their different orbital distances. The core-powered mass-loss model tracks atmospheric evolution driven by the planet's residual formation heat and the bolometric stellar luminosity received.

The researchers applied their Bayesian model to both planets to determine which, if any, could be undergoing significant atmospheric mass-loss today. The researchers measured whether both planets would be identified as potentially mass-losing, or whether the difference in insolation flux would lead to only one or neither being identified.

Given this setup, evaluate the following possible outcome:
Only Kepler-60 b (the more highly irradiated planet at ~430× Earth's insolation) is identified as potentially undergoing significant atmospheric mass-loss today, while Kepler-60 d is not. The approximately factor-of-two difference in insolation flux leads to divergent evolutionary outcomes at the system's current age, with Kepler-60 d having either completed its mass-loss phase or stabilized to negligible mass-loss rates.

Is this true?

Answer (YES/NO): NO